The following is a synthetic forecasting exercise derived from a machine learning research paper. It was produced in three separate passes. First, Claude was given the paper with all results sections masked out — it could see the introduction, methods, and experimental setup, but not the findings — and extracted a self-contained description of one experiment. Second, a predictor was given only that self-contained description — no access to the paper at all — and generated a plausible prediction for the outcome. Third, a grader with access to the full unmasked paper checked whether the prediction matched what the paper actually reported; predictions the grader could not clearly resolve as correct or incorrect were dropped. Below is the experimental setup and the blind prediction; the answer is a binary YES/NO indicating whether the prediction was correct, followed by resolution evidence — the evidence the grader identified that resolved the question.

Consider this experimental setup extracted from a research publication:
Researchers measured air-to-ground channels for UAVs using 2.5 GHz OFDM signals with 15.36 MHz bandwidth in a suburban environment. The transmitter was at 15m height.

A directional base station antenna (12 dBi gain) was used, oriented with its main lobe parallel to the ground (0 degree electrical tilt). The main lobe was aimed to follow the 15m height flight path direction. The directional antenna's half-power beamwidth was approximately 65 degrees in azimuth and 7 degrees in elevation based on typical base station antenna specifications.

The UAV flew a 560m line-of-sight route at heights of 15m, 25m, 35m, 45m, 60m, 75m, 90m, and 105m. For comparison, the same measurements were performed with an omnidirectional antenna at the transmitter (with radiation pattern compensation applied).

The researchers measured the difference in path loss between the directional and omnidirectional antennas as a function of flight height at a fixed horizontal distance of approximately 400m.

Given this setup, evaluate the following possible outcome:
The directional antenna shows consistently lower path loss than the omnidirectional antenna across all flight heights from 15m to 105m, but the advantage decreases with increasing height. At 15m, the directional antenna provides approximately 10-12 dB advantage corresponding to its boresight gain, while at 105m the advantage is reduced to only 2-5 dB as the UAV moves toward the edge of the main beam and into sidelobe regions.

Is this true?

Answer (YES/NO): NO